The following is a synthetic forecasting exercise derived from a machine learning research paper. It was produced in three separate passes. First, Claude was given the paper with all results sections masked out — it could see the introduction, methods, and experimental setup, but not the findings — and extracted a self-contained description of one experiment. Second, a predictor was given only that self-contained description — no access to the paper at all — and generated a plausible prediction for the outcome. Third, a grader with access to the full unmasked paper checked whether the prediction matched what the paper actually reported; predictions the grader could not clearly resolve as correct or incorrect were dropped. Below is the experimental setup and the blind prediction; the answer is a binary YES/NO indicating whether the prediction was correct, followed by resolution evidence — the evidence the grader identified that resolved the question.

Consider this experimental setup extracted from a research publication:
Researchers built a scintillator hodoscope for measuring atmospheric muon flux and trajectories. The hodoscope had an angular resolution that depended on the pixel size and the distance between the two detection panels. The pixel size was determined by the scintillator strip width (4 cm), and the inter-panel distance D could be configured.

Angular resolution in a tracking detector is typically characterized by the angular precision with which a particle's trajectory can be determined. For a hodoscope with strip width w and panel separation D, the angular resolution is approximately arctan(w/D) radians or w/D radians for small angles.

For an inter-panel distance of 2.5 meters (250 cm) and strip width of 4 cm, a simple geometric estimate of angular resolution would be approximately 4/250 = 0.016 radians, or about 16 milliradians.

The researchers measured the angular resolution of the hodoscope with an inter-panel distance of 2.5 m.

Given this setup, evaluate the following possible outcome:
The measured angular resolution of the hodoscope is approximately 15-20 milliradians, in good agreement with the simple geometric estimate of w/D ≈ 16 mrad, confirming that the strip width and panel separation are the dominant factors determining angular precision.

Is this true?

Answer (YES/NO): NO